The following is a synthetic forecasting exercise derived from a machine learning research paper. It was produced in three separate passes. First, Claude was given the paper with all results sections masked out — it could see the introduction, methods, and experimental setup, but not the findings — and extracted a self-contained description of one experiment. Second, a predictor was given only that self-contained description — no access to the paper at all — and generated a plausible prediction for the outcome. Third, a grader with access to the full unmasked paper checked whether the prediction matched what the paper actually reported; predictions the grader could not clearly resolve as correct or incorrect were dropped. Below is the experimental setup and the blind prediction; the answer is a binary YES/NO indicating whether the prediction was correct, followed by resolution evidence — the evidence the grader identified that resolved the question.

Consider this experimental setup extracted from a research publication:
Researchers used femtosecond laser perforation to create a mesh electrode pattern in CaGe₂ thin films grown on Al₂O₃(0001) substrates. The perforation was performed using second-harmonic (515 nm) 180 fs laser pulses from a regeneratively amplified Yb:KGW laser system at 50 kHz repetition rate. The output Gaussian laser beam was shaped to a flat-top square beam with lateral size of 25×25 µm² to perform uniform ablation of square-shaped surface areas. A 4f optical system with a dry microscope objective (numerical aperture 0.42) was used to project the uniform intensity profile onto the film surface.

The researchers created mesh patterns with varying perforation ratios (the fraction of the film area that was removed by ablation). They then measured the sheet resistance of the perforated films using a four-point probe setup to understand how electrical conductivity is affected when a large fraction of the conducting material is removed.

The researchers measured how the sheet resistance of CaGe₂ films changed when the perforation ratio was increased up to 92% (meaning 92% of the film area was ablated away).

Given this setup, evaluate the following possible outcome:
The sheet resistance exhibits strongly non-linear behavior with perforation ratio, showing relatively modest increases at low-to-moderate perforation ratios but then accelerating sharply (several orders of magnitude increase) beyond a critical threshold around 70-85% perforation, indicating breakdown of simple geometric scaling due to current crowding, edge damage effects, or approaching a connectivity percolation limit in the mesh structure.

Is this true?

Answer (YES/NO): NO